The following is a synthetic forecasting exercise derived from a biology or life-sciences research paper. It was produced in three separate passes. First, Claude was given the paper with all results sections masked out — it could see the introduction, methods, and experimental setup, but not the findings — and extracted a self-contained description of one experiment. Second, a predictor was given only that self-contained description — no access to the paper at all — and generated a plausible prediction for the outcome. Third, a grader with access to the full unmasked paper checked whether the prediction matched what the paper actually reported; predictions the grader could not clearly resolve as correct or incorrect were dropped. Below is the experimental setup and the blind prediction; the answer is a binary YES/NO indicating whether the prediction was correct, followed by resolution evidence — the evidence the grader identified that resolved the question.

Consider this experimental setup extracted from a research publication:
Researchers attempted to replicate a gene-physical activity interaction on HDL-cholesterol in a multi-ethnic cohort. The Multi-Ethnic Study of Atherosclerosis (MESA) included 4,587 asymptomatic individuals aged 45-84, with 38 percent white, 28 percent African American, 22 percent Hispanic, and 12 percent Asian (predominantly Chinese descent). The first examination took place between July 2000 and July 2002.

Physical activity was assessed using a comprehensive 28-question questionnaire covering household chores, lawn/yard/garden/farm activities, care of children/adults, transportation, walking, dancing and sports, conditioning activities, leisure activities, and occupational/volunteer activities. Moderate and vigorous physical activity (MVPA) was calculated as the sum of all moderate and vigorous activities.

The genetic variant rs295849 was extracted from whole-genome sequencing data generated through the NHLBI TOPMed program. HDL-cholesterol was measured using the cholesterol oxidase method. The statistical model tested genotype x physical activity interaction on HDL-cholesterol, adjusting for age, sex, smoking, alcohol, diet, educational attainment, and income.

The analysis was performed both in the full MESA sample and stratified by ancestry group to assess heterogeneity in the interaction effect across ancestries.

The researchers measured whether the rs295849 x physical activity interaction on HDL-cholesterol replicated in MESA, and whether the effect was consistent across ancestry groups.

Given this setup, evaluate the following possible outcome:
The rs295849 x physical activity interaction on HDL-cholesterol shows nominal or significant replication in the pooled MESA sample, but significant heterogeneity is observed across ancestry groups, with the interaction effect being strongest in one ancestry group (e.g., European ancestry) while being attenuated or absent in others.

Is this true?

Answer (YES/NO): NO